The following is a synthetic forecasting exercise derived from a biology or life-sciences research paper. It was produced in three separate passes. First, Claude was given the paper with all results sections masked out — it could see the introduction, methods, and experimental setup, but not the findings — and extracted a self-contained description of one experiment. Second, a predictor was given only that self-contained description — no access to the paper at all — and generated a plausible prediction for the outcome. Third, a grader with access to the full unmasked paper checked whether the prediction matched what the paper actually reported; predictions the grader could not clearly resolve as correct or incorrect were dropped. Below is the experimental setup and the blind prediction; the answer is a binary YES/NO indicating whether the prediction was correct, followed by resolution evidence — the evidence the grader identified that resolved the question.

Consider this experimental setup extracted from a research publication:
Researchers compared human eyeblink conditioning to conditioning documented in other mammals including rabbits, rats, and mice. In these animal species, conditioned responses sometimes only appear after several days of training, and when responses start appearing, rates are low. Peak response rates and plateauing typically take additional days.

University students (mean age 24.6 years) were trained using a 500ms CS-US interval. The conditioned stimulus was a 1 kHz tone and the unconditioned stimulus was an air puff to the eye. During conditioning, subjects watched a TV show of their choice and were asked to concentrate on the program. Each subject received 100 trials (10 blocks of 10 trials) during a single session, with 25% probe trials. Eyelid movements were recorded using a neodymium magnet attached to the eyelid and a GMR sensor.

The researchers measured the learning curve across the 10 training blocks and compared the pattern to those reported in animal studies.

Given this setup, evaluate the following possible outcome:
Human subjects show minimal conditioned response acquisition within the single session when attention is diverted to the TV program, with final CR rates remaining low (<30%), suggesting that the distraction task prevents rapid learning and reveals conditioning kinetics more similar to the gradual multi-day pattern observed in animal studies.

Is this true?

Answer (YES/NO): NO